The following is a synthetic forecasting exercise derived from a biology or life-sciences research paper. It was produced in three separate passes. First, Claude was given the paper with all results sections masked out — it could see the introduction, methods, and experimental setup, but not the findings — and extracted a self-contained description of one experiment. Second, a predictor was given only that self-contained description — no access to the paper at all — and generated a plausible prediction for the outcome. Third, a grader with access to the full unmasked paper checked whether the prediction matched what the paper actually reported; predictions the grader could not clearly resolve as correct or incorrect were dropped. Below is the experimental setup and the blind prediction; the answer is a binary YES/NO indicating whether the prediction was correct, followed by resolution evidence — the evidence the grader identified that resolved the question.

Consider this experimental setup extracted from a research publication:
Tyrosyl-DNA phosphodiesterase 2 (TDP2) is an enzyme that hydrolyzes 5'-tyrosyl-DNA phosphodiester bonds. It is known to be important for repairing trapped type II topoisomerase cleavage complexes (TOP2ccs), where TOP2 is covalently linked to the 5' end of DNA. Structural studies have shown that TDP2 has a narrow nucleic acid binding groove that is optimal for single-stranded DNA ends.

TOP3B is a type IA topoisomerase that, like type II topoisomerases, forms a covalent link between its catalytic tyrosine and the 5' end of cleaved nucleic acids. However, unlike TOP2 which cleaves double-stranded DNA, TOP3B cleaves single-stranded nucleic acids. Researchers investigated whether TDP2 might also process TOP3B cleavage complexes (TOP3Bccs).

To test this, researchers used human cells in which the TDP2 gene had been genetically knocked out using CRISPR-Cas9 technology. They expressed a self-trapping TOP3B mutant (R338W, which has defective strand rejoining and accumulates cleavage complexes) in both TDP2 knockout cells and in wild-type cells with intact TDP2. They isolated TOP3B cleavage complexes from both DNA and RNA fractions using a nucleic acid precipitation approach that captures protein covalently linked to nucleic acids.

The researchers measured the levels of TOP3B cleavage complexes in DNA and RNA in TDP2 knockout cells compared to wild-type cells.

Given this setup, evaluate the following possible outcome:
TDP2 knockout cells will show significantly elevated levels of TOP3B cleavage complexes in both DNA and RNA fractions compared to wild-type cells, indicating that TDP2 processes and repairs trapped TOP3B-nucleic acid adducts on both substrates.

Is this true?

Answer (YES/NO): YES